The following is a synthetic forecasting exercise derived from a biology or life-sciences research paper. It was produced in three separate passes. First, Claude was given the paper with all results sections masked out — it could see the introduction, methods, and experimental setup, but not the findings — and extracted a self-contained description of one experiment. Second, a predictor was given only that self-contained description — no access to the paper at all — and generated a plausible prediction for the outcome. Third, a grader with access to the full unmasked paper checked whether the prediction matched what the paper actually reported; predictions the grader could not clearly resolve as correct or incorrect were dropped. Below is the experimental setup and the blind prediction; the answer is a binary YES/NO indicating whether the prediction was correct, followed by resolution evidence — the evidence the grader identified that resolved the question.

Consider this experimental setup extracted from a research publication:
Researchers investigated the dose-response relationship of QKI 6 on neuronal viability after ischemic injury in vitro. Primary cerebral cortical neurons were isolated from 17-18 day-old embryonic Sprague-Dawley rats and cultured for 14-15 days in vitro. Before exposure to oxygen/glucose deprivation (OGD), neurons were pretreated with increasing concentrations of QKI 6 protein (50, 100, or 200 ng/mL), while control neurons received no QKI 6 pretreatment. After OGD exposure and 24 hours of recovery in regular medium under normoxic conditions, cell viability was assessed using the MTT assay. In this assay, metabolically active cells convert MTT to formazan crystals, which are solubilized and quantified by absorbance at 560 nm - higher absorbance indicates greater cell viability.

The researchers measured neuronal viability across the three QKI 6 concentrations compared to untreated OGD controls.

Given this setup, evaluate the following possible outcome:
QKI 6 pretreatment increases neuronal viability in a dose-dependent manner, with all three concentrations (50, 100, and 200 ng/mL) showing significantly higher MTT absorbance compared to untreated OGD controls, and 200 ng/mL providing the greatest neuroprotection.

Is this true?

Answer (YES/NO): YES